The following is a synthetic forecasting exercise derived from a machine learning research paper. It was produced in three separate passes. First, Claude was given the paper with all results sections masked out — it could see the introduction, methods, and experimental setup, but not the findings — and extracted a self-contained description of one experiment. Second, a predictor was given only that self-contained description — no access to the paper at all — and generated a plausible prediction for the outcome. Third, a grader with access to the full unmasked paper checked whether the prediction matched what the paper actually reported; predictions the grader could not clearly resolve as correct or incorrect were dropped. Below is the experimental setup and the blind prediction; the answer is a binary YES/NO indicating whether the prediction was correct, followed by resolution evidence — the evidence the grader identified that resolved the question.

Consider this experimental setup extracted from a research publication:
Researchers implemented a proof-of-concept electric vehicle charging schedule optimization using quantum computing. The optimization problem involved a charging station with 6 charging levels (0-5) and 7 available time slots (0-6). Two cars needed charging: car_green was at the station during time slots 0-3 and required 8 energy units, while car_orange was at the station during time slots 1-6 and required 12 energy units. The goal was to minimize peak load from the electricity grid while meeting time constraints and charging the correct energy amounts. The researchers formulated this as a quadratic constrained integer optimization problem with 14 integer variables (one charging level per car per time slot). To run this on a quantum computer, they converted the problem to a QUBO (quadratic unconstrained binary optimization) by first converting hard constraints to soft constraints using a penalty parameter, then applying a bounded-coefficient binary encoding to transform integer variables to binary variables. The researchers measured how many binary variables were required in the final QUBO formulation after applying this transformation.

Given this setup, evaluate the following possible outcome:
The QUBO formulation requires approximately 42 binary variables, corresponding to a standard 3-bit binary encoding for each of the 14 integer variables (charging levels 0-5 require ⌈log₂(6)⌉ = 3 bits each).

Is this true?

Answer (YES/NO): YES